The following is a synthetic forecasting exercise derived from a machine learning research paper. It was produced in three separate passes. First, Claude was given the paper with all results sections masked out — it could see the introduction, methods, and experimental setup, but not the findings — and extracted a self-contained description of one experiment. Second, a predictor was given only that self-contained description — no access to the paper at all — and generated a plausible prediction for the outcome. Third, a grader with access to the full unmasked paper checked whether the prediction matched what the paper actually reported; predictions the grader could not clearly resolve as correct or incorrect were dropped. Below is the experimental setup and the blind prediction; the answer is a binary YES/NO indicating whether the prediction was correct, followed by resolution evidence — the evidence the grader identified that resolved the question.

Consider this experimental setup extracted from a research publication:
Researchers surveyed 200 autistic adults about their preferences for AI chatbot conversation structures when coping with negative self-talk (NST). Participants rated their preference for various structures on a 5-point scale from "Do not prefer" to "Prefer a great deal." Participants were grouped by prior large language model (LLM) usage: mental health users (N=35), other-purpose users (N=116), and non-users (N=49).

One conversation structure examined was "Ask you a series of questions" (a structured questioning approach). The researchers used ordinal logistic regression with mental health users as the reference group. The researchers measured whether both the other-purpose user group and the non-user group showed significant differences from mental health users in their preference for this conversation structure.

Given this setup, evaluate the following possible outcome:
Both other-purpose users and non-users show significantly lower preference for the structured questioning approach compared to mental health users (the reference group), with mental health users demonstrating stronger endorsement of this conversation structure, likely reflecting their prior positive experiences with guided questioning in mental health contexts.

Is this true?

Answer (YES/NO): NO